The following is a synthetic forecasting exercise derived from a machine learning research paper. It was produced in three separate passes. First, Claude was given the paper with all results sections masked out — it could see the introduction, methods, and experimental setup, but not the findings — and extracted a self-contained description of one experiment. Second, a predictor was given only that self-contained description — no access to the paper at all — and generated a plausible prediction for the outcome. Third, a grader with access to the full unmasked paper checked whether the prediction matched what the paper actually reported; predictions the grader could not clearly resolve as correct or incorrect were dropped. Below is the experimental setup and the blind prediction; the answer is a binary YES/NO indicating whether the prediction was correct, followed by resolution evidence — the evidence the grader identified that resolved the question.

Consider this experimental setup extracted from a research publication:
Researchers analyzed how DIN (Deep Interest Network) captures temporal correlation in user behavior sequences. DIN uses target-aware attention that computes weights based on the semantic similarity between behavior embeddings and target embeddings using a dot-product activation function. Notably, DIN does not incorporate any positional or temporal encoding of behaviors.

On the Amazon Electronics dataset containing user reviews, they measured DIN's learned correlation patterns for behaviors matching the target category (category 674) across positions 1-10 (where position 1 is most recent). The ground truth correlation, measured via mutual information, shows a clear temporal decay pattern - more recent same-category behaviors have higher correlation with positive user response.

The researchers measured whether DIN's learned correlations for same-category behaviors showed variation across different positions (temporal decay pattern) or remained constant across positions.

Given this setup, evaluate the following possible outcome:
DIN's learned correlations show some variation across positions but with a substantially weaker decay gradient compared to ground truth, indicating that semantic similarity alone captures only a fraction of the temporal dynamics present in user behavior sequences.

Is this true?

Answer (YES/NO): NO